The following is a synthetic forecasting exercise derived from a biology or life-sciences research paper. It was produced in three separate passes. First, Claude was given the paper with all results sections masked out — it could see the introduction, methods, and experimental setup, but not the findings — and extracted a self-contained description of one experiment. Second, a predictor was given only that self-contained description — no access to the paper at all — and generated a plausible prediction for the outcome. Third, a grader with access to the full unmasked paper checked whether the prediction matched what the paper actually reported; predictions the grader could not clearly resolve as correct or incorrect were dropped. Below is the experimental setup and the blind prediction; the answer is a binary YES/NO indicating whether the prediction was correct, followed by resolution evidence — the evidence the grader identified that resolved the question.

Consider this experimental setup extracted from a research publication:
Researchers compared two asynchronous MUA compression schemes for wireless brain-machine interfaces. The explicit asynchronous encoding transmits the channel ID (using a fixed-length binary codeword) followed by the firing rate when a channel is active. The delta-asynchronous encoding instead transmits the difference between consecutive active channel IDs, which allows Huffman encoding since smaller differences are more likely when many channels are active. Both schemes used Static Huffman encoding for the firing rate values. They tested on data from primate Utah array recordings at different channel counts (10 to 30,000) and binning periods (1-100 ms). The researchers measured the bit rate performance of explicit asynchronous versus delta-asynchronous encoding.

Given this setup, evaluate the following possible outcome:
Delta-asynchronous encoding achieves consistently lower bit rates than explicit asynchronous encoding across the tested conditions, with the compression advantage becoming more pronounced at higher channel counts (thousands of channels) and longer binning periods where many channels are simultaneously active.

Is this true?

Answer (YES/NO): NO